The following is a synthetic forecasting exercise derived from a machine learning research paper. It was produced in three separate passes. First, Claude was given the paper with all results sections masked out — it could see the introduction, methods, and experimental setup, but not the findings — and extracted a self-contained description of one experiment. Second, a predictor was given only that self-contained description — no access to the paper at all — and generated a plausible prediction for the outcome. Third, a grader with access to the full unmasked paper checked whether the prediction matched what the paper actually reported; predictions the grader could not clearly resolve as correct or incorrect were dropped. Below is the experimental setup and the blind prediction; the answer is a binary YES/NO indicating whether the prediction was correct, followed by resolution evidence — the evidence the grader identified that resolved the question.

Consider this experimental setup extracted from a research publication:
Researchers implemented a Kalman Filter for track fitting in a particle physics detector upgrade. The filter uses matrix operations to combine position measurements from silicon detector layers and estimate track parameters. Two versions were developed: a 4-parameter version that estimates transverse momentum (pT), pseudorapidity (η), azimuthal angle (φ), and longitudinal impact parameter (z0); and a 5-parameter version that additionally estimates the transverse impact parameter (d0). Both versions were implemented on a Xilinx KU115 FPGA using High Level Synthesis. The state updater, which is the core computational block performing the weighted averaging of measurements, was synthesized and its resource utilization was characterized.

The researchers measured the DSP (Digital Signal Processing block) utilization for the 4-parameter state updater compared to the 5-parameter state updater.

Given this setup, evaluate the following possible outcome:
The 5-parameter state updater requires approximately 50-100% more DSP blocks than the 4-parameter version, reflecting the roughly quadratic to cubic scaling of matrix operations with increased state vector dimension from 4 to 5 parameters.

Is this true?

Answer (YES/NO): NO